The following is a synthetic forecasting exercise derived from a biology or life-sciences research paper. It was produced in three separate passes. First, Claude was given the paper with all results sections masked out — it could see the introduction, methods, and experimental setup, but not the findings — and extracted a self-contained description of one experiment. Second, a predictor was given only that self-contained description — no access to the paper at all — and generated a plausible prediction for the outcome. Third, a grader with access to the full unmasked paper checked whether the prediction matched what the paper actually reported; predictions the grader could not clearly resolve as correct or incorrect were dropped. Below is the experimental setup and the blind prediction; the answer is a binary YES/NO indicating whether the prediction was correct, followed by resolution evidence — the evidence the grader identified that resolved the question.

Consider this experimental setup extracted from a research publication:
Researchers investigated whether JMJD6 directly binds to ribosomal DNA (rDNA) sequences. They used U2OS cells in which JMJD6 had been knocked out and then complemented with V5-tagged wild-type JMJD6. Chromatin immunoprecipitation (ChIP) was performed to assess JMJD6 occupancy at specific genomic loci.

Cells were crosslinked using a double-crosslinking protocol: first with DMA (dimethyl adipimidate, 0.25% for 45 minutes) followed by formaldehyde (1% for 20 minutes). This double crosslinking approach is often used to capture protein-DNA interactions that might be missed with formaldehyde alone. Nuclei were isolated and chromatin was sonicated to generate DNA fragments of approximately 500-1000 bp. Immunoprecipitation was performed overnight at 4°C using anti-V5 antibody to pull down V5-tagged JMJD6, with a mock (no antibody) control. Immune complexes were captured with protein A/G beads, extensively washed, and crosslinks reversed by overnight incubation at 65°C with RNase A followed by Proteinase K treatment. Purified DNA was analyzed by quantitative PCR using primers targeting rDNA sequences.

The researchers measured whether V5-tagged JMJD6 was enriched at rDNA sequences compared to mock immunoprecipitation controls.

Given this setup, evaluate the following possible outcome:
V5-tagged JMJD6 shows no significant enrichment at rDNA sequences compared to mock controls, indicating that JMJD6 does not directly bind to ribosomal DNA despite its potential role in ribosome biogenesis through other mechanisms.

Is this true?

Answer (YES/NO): NO